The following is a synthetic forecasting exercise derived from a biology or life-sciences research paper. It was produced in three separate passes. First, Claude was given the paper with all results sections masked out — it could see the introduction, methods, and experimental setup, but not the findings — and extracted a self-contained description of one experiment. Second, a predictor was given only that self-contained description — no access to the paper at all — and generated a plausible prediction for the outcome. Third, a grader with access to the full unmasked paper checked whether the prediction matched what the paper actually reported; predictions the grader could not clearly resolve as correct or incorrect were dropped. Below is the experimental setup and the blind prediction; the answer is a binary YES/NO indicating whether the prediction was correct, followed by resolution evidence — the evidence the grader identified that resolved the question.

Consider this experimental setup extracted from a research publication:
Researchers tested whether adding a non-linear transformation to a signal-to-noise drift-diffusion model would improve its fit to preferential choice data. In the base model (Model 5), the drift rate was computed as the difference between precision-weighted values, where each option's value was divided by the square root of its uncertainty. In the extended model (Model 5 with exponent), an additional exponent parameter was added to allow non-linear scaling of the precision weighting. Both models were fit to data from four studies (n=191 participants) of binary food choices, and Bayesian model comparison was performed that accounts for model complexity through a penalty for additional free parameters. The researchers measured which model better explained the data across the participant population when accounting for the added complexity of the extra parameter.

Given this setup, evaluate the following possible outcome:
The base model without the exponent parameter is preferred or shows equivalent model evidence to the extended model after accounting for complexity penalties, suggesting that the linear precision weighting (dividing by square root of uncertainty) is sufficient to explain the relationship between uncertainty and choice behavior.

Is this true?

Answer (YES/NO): YES